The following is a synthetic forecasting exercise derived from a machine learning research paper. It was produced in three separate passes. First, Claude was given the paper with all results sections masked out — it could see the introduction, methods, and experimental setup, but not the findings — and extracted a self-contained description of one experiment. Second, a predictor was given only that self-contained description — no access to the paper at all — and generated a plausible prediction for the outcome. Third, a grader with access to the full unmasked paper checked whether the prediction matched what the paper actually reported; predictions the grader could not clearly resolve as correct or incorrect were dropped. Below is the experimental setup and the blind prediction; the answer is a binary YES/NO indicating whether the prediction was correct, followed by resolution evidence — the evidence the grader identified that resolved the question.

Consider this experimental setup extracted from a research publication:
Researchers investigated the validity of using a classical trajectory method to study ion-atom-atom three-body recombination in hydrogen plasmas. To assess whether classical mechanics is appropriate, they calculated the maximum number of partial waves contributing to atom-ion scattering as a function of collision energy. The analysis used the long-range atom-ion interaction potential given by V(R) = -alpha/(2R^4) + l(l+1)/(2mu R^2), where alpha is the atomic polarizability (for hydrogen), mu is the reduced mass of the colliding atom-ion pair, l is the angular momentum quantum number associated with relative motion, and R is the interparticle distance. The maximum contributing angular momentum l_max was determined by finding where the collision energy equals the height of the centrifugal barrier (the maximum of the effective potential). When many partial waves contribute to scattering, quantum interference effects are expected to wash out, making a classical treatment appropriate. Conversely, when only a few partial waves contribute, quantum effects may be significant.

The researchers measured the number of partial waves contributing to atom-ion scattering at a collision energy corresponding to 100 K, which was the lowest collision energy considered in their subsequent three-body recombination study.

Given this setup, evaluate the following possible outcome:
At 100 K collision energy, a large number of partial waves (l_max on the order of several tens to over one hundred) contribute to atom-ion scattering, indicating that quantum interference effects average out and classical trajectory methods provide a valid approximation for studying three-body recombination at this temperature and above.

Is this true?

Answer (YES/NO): NO